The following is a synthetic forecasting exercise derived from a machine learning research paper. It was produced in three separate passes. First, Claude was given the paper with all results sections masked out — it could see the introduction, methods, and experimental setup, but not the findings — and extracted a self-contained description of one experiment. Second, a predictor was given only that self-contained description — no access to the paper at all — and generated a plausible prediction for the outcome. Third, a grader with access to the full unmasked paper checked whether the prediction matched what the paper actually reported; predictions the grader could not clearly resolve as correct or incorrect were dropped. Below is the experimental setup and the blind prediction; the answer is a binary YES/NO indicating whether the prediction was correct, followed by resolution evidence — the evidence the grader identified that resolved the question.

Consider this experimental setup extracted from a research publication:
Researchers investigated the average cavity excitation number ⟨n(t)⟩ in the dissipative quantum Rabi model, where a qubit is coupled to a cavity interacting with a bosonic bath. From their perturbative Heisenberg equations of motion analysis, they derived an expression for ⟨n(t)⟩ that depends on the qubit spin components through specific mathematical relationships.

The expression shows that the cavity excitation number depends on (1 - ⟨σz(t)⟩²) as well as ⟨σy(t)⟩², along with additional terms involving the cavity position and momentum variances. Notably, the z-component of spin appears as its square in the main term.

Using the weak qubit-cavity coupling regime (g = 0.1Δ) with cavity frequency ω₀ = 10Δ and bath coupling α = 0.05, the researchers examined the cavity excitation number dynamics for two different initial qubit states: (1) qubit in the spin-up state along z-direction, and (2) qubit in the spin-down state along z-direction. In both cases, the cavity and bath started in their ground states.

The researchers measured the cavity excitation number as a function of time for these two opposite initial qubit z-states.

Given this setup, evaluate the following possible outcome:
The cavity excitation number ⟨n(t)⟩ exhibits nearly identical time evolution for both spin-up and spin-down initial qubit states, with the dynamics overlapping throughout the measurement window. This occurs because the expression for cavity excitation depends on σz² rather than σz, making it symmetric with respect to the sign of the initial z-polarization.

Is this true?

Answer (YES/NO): YES